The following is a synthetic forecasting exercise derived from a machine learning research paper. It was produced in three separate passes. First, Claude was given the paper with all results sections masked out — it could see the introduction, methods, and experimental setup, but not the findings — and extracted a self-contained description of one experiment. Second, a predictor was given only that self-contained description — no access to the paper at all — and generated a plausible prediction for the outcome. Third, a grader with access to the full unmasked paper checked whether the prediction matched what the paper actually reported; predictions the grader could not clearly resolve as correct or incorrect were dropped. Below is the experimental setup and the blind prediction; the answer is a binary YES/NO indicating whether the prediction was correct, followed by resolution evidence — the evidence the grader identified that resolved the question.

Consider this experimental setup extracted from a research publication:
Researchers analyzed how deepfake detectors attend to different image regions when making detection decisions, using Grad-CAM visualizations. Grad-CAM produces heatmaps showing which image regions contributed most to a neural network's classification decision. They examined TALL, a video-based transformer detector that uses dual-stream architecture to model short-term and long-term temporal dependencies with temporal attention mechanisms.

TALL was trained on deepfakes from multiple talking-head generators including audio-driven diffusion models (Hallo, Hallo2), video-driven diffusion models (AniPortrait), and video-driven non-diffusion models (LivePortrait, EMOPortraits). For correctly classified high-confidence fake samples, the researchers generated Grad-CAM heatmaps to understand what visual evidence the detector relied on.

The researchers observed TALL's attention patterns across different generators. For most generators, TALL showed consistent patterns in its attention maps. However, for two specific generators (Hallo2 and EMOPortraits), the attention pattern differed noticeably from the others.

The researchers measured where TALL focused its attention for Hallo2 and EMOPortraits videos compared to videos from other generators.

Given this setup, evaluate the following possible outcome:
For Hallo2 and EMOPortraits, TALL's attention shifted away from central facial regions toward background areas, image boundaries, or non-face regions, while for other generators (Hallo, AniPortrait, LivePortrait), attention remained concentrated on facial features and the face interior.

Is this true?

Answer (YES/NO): YES